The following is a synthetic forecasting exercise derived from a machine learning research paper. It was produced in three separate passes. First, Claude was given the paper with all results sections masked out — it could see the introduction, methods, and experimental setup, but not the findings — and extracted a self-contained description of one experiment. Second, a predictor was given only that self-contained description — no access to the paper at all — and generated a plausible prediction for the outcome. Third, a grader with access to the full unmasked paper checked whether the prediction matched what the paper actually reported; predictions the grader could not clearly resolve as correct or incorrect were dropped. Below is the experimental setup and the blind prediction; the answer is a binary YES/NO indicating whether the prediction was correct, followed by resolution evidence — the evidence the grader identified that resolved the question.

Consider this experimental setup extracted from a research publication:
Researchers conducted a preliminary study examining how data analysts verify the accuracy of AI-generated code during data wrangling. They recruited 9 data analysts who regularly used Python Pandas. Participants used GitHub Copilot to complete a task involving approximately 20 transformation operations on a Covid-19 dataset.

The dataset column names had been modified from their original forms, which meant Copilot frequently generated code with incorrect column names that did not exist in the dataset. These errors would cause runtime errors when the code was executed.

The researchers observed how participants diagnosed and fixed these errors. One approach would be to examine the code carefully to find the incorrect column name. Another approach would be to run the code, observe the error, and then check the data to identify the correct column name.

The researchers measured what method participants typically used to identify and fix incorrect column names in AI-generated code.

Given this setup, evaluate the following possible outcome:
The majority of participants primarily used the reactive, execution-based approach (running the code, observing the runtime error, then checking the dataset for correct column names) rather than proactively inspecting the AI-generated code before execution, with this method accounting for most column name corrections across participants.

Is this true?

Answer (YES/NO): NO